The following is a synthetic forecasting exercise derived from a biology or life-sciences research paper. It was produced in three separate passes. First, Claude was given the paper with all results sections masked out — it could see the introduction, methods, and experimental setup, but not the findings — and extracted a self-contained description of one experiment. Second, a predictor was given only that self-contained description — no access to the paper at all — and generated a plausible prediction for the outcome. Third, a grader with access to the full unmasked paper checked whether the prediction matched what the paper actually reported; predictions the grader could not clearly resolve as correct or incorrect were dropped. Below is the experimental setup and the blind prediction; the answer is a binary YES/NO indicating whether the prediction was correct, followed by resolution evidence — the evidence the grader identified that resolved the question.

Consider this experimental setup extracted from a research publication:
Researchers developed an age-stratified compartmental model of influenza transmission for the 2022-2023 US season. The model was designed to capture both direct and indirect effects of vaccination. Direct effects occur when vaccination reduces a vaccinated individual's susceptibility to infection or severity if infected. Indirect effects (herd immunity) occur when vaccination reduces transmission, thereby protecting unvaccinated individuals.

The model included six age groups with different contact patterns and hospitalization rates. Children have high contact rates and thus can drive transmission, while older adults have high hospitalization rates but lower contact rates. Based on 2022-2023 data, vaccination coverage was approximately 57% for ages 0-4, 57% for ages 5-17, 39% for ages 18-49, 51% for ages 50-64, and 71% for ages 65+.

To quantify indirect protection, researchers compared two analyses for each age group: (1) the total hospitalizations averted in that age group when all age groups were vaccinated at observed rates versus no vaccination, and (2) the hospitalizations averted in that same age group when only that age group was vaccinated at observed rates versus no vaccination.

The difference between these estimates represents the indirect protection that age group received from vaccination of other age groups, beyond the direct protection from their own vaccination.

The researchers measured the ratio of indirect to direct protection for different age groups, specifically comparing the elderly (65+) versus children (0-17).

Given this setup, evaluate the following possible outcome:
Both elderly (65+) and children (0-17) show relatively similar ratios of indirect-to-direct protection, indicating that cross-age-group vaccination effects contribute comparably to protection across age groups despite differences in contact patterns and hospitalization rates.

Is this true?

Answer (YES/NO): NO